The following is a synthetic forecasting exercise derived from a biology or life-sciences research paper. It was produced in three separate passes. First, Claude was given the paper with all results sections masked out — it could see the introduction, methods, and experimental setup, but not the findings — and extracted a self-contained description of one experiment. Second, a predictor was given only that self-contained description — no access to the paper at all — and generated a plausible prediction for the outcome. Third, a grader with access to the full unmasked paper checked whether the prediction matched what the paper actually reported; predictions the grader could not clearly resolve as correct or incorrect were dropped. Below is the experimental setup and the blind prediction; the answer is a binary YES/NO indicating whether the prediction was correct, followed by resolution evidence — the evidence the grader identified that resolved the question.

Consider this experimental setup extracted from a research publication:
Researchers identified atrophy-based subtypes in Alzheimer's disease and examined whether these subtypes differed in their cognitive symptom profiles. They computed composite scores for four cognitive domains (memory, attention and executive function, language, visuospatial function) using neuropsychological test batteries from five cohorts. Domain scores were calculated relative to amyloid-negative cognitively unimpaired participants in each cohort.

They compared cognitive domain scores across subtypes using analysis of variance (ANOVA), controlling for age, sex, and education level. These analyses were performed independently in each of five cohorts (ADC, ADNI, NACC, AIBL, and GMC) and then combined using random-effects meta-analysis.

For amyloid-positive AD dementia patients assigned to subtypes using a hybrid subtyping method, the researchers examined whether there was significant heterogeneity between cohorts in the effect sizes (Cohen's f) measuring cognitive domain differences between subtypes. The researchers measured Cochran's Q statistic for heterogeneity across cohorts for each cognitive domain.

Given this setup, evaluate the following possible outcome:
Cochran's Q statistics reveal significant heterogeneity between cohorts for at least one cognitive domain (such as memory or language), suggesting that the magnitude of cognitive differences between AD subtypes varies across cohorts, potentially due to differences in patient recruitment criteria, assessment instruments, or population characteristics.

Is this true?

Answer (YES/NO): YES